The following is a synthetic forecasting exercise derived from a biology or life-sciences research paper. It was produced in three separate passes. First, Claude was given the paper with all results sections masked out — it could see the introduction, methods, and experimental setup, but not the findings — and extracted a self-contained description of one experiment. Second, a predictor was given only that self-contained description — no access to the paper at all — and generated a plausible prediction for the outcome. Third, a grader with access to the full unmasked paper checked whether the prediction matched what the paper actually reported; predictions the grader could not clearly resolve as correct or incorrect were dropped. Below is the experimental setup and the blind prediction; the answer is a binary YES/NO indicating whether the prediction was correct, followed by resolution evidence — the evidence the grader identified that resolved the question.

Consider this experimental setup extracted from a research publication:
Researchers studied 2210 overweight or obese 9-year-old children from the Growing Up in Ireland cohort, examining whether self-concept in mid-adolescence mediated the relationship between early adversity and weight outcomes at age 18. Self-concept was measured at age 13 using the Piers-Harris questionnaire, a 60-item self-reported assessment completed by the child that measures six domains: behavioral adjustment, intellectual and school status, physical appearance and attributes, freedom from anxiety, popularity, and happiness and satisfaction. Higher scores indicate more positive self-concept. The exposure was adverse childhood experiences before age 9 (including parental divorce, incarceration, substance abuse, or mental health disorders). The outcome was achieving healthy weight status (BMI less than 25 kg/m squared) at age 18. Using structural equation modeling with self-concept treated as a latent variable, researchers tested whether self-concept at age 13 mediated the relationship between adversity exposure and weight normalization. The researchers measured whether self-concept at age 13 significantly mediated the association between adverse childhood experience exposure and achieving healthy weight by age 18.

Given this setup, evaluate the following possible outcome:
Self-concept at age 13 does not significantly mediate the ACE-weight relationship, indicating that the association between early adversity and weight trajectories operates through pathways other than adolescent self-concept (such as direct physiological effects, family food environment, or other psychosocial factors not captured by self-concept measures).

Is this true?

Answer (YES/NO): NO